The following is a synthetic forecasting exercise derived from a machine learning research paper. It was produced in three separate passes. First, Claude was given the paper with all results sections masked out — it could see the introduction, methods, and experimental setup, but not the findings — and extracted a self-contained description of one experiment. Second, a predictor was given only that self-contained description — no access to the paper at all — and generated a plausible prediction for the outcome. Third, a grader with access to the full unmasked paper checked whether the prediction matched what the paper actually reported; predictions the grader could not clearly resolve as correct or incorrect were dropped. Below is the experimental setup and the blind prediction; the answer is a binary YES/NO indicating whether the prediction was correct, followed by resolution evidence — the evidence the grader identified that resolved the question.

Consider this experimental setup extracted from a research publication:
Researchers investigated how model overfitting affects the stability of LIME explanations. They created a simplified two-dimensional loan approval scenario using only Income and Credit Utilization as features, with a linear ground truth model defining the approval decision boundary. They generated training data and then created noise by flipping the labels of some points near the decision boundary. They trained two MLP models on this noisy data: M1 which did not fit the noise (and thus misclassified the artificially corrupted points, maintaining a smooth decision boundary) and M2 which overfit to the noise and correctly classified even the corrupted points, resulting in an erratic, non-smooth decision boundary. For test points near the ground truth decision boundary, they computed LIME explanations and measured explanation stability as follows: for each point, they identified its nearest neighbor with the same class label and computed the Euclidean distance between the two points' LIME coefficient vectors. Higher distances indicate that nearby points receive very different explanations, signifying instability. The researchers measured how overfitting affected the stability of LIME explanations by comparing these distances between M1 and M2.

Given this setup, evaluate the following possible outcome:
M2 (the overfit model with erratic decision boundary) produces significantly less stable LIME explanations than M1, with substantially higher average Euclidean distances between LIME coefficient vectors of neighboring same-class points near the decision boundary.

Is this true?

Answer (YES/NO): YES